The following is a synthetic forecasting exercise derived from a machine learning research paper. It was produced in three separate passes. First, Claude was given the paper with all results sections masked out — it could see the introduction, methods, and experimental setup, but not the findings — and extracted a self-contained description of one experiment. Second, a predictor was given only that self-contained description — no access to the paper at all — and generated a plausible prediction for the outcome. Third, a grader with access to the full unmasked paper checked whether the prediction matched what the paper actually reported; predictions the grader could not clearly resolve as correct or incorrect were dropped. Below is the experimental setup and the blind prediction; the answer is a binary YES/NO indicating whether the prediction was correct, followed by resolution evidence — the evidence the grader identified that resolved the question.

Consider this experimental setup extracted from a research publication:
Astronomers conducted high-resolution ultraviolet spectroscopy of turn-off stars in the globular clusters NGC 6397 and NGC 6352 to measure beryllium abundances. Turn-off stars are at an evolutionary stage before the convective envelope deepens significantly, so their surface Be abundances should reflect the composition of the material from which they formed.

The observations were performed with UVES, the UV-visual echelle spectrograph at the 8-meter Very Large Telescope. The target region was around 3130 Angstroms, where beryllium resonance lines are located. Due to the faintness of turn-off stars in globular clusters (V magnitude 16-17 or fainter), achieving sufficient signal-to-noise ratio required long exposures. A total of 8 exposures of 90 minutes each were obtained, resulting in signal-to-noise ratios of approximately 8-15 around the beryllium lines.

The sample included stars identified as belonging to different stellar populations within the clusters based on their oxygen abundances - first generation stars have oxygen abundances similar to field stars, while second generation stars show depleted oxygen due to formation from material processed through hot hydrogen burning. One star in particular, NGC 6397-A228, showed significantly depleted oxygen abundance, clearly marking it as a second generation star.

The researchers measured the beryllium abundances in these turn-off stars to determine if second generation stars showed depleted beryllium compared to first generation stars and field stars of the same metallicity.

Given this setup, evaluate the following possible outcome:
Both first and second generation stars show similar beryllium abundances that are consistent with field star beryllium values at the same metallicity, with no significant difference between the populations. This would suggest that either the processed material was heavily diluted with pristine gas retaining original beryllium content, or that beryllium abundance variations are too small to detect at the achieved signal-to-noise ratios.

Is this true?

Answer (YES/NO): YES